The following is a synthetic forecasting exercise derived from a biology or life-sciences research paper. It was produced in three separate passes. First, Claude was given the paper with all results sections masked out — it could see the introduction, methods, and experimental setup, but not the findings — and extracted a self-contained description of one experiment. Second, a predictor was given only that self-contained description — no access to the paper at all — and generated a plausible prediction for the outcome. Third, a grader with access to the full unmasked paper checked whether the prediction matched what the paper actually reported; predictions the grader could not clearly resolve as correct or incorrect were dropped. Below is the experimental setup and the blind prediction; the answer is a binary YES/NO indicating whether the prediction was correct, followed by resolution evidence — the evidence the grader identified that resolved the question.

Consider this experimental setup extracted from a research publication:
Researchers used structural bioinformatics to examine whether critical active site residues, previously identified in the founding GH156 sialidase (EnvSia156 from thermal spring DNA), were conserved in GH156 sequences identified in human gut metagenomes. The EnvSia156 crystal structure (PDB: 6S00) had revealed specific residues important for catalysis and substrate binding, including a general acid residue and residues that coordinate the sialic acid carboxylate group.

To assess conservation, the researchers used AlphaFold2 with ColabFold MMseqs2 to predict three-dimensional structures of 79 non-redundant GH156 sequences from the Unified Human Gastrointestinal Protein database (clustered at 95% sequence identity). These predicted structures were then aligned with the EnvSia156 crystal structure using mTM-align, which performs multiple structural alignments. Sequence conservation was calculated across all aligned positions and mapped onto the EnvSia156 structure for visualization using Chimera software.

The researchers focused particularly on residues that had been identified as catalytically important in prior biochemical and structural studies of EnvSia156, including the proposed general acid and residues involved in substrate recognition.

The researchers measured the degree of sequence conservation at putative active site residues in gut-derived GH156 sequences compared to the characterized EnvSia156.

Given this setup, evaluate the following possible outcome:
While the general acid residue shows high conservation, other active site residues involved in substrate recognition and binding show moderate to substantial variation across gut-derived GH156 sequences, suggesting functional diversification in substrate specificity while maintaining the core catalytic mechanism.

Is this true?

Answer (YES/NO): YES